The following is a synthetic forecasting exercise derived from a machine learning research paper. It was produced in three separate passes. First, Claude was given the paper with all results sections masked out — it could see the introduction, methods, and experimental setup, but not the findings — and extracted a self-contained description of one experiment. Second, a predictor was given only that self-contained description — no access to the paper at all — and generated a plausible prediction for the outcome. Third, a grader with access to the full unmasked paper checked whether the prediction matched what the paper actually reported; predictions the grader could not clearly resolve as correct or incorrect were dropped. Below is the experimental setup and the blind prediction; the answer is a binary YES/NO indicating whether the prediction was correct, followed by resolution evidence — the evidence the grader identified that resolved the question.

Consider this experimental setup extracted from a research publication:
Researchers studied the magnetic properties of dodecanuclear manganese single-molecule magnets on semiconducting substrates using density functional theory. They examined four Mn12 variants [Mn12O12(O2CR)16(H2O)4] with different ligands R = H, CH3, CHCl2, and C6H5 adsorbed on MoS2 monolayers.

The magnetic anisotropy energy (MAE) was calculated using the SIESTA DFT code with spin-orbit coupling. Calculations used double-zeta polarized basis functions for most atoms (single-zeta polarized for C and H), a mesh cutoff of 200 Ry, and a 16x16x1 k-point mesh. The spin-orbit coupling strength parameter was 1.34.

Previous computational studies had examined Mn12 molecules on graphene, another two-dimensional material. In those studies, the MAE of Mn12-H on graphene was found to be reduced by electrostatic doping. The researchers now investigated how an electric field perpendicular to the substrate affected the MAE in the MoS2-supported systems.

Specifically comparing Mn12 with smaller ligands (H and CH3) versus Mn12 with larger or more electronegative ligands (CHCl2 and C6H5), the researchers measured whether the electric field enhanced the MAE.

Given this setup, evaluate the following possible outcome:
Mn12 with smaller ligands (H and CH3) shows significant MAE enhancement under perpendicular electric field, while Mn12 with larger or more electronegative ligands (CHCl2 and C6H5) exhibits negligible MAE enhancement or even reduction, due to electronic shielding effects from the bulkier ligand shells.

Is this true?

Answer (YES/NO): NO